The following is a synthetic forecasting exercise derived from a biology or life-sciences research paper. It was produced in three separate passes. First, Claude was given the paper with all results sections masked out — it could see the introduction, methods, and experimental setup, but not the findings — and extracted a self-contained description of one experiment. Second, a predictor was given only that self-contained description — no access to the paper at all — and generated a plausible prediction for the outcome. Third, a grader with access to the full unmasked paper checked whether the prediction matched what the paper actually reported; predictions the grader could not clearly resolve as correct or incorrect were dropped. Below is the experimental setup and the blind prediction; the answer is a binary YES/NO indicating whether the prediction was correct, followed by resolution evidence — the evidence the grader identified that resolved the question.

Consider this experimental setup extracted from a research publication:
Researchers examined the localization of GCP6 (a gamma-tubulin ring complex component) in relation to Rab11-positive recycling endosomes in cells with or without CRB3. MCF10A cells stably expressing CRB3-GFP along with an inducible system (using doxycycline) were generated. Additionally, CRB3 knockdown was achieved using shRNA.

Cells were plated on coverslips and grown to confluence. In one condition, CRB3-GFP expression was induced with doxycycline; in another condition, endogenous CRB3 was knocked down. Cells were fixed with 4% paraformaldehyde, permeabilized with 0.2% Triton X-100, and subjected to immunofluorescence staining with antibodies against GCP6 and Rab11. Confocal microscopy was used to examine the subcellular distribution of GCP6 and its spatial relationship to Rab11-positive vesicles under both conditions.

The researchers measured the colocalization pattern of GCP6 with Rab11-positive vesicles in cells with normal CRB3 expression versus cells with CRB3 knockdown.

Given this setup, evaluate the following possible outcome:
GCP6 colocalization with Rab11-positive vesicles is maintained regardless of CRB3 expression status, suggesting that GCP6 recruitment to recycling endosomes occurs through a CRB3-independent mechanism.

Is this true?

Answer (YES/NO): YES